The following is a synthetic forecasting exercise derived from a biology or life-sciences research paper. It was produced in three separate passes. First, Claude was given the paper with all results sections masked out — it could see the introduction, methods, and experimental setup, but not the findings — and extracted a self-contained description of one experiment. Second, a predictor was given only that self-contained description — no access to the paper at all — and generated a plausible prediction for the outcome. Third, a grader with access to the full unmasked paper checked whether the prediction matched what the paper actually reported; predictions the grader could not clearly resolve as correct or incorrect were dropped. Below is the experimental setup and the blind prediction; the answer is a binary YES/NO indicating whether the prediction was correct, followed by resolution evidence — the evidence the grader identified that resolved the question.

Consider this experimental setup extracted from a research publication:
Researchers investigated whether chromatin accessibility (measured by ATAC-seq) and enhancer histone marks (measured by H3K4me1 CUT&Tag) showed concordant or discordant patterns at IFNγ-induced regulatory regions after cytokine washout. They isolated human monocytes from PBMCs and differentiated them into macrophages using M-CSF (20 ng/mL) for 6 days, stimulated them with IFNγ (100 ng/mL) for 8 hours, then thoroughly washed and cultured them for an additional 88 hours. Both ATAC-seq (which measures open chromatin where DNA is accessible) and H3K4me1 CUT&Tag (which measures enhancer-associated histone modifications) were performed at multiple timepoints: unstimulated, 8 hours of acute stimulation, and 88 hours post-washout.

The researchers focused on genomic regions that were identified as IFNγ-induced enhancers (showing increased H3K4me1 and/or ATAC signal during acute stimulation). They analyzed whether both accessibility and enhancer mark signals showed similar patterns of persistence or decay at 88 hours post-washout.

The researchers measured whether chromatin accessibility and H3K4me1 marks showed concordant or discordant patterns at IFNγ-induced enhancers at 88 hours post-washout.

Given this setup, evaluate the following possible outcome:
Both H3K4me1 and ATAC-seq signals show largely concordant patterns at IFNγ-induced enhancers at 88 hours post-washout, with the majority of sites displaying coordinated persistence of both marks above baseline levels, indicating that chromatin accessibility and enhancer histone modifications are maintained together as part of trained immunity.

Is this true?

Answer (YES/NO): NO